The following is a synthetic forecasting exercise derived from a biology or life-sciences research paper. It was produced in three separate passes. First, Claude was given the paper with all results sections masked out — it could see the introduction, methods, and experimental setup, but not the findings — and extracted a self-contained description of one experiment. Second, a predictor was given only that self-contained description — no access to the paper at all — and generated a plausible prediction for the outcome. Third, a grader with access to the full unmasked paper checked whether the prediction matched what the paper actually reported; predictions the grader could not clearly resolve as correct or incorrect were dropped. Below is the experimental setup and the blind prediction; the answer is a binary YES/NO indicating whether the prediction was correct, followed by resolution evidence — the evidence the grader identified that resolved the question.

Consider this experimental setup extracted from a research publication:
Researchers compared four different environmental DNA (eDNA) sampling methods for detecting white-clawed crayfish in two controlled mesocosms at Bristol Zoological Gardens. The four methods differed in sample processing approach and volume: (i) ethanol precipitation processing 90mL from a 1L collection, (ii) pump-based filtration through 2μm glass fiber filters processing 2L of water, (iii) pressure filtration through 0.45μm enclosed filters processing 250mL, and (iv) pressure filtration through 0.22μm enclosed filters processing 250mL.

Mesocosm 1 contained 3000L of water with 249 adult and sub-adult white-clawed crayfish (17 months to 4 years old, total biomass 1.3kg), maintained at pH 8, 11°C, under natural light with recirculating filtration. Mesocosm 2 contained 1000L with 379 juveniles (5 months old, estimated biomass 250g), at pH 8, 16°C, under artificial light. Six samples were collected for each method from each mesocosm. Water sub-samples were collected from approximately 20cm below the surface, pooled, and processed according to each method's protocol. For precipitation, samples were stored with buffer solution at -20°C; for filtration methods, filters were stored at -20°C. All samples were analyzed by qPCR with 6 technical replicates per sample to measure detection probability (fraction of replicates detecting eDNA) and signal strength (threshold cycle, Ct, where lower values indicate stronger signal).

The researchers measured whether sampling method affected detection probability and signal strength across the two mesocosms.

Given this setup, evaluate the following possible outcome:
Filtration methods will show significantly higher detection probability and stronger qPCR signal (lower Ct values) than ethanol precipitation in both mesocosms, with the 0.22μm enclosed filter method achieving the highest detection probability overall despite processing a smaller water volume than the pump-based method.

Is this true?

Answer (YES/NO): NO